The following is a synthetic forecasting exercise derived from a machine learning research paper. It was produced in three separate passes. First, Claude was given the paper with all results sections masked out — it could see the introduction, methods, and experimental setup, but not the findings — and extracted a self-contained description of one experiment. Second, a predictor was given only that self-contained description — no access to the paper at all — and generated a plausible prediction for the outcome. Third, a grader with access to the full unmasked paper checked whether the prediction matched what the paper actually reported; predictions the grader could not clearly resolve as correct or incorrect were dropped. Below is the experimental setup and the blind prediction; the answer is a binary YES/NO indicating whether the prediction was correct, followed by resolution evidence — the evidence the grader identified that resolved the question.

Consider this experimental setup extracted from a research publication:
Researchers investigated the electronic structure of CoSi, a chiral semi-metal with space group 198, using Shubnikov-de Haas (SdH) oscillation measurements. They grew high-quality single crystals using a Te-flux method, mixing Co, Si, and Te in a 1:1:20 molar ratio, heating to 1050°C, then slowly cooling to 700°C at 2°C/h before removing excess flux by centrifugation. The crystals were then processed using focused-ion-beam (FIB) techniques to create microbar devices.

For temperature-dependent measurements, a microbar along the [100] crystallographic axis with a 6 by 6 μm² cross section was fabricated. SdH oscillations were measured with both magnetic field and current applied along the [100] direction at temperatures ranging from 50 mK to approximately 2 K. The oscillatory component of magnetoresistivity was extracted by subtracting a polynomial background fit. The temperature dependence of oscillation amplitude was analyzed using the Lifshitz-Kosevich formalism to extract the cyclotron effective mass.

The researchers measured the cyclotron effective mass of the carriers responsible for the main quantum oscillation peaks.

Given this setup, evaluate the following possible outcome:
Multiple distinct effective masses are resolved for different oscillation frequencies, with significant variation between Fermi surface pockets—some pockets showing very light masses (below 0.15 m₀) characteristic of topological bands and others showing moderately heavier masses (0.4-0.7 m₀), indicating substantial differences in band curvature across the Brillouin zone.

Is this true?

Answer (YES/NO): NO